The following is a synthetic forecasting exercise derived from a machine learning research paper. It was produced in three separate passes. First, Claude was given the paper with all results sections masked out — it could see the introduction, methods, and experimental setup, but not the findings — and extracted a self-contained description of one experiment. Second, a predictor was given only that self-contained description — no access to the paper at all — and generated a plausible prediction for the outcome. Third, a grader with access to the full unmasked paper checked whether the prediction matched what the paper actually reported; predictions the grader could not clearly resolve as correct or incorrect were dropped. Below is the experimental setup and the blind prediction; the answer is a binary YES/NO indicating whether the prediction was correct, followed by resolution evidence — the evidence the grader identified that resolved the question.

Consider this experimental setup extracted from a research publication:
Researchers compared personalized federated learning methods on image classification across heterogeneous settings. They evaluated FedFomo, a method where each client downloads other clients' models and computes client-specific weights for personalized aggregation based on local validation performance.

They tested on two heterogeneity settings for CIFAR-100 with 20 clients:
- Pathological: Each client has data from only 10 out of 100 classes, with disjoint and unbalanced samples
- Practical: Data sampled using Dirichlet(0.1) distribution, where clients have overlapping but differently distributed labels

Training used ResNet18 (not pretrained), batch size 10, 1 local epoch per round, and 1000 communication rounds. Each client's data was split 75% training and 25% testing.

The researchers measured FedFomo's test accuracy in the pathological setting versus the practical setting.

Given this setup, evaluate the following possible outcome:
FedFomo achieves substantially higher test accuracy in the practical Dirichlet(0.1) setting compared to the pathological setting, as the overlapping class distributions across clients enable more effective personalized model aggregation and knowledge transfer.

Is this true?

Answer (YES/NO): NO